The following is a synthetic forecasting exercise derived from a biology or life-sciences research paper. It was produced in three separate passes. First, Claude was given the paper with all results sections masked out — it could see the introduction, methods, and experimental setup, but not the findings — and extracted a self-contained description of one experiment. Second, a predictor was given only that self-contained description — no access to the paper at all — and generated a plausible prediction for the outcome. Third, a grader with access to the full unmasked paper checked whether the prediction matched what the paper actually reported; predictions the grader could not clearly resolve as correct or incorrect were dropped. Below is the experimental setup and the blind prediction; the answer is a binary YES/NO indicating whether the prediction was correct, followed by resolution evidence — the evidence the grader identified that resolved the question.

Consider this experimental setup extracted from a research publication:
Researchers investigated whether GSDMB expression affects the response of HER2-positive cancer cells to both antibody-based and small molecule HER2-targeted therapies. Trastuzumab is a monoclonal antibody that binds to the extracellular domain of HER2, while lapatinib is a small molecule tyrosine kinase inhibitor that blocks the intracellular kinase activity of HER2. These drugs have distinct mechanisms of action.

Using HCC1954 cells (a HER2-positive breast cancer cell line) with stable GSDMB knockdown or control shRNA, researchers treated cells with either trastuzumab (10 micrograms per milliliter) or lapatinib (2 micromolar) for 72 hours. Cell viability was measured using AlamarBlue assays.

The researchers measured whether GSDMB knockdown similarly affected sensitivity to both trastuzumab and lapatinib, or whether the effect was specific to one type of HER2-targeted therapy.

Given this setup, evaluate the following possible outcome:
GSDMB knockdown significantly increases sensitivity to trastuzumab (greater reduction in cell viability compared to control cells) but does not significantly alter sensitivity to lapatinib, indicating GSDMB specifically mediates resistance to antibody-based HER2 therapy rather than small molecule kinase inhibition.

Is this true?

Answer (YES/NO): NO